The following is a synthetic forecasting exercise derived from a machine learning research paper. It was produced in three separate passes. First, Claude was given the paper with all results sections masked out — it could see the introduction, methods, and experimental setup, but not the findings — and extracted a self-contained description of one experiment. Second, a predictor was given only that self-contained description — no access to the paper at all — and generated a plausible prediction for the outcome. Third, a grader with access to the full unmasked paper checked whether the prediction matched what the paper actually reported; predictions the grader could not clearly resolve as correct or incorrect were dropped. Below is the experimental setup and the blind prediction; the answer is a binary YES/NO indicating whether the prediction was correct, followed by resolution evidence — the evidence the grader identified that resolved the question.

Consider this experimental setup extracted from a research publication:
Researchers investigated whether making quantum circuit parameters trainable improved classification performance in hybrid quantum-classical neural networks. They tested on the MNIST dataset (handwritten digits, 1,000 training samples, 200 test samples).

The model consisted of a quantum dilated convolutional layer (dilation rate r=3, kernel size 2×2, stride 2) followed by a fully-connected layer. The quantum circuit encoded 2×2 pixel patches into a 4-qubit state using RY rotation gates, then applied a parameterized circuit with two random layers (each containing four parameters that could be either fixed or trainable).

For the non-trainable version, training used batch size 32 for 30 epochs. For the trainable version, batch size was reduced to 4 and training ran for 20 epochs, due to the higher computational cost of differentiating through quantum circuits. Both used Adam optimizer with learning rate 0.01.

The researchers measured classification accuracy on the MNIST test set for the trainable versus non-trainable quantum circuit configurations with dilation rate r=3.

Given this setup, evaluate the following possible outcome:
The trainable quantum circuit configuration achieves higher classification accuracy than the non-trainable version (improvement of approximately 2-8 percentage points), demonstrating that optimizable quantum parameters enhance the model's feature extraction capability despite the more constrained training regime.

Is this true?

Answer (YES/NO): NO